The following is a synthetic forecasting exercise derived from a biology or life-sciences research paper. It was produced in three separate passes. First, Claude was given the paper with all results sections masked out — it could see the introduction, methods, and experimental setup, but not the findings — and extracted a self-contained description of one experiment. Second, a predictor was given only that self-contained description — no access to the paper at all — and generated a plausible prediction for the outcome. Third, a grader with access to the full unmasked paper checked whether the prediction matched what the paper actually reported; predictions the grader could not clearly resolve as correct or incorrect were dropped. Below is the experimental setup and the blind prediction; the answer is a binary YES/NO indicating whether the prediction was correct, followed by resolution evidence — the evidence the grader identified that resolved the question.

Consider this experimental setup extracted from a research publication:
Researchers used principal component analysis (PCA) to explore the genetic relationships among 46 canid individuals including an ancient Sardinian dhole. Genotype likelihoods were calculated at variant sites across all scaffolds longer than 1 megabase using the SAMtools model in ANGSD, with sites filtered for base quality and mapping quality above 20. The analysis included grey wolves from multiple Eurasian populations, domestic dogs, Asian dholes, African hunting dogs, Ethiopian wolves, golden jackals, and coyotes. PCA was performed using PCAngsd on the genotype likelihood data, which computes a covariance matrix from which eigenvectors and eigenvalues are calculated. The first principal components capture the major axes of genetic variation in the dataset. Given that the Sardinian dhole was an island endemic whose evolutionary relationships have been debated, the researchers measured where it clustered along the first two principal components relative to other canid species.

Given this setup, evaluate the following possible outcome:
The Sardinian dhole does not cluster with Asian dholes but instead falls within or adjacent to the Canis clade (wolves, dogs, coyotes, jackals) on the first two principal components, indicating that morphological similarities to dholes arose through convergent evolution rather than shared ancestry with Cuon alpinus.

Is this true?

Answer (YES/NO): NO